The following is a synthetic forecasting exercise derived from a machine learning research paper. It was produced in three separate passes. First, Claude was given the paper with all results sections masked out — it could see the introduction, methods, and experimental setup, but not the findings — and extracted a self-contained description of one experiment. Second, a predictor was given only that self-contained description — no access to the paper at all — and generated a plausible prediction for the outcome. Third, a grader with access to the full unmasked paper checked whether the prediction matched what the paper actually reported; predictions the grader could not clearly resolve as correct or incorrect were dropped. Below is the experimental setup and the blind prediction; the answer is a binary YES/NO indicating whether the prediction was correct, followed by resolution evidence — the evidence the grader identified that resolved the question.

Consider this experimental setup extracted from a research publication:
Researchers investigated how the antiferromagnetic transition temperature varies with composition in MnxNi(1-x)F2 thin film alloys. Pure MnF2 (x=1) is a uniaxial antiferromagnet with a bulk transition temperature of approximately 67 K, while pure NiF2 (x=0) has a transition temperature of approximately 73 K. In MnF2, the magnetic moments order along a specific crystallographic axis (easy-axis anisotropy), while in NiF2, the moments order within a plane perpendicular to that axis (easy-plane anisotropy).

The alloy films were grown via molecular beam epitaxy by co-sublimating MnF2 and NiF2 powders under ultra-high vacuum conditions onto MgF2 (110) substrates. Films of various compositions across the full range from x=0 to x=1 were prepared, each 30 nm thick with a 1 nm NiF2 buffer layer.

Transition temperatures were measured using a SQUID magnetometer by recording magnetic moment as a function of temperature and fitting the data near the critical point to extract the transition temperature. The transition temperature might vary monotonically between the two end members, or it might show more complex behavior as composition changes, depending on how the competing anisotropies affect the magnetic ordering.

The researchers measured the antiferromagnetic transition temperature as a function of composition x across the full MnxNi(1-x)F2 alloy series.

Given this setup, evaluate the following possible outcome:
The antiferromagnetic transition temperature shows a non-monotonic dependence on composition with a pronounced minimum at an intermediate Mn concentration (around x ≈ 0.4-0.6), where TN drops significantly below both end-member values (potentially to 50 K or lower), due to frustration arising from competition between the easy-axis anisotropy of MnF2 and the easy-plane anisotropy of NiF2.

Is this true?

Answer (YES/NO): NO